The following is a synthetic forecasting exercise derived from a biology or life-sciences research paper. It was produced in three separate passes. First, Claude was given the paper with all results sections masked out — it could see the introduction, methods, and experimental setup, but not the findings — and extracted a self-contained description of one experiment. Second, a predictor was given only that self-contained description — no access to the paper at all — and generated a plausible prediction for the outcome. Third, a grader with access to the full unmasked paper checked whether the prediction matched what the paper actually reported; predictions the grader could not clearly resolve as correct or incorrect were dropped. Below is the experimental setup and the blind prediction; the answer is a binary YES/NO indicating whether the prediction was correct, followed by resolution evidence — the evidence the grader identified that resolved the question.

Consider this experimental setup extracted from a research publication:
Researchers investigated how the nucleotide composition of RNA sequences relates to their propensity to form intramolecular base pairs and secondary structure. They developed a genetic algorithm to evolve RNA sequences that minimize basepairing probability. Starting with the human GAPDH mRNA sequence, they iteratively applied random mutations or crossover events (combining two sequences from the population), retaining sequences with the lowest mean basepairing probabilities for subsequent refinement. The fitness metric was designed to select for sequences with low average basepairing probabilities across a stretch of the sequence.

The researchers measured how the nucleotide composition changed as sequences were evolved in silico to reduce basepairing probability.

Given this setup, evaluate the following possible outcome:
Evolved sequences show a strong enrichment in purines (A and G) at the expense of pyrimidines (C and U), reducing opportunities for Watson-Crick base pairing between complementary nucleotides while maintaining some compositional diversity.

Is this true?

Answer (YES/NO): NO